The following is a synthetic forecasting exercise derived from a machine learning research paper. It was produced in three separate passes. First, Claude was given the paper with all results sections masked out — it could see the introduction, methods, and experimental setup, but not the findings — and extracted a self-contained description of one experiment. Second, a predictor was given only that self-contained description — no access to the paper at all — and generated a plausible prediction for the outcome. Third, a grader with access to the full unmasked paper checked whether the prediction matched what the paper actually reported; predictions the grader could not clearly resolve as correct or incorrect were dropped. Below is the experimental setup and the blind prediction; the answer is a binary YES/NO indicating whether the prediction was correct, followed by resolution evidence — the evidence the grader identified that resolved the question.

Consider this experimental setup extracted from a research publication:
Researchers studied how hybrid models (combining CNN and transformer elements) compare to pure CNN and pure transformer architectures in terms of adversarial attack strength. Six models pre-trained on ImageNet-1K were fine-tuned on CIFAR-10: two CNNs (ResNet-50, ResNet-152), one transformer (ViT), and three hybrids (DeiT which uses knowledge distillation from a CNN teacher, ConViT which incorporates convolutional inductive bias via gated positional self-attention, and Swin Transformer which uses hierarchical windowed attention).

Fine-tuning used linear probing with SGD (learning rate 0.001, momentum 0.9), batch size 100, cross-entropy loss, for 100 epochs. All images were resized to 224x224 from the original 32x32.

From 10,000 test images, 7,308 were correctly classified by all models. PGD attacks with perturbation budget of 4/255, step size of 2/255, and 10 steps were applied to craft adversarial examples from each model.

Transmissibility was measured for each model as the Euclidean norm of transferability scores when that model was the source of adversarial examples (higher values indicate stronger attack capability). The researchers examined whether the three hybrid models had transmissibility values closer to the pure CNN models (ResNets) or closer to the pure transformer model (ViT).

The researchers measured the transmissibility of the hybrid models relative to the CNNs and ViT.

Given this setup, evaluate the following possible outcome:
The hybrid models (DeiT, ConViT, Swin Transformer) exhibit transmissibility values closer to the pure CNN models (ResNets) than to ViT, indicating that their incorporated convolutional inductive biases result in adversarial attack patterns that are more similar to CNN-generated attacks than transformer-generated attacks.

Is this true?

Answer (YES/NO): YES